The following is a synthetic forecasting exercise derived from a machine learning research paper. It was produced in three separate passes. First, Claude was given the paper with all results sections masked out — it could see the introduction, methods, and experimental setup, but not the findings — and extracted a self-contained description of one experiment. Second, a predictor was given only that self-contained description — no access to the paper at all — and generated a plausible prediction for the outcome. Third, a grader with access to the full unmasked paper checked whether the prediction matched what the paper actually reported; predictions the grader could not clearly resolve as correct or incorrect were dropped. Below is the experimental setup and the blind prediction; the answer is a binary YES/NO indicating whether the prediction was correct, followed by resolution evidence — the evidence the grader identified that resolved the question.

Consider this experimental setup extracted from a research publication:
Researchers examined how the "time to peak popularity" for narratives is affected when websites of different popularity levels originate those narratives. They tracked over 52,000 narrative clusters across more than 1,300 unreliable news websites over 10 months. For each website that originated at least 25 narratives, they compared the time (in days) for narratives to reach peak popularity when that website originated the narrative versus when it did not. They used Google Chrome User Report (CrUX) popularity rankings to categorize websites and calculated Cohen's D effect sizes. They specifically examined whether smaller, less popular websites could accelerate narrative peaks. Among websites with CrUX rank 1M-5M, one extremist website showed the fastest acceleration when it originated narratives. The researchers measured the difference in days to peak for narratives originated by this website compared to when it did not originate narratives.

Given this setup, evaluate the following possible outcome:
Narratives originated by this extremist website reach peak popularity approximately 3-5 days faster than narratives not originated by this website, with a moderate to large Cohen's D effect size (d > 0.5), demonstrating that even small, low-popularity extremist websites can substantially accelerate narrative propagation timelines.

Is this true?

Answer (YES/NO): NO